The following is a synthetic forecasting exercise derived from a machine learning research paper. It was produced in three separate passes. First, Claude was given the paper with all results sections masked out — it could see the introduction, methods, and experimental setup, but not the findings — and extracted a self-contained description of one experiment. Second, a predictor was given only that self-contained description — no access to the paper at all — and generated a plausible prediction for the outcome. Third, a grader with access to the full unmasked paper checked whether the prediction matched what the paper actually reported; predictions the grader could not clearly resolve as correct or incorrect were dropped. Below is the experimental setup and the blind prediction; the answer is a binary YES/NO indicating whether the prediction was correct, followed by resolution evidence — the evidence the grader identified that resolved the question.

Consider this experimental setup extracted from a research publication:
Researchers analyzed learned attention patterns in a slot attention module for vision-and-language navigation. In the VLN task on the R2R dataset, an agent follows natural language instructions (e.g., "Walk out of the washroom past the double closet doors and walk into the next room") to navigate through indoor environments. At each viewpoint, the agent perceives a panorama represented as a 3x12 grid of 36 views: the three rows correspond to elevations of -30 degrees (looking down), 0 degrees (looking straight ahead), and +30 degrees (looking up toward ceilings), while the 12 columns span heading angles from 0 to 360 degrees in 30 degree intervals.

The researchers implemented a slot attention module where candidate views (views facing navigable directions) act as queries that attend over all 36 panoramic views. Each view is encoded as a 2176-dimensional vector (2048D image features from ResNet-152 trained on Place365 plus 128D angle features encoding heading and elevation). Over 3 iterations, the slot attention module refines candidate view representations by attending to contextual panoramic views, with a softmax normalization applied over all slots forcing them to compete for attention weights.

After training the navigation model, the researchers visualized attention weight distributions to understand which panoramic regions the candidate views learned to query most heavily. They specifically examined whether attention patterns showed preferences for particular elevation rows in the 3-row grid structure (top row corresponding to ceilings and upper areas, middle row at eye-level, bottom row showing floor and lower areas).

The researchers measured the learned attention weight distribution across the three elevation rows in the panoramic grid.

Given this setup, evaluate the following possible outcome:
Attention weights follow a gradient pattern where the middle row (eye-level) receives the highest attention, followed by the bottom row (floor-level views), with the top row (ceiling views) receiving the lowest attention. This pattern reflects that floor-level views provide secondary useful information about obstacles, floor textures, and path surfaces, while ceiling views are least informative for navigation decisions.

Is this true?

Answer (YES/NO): NO